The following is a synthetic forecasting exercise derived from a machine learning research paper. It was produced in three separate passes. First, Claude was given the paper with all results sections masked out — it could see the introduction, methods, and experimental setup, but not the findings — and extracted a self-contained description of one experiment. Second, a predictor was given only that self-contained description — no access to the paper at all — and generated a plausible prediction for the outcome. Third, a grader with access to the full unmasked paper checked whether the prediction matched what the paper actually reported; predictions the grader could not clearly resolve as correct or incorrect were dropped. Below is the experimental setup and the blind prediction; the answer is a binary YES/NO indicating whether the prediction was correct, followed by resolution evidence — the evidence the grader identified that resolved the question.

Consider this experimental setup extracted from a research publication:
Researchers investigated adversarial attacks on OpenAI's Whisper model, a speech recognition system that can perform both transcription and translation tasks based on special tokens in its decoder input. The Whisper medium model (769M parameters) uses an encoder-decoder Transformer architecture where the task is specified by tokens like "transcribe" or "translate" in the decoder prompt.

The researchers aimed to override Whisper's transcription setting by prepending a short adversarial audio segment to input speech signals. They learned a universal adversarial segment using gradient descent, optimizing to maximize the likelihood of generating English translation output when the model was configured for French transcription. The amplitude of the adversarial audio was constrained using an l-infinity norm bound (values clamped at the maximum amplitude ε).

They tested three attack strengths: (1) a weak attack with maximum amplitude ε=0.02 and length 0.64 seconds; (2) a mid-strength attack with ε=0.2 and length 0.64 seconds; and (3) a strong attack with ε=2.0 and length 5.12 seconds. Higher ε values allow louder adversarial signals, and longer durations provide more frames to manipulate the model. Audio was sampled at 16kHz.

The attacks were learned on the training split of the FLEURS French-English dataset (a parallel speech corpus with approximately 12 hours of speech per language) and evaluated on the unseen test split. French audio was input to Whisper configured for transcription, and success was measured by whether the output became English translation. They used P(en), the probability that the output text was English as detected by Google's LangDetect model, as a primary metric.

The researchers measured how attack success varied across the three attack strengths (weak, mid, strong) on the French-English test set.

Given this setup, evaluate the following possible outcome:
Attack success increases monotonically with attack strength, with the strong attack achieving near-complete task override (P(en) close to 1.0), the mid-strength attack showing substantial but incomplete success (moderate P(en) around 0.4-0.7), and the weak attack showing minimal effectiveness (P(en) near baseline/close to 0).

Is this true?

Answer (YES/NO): NO